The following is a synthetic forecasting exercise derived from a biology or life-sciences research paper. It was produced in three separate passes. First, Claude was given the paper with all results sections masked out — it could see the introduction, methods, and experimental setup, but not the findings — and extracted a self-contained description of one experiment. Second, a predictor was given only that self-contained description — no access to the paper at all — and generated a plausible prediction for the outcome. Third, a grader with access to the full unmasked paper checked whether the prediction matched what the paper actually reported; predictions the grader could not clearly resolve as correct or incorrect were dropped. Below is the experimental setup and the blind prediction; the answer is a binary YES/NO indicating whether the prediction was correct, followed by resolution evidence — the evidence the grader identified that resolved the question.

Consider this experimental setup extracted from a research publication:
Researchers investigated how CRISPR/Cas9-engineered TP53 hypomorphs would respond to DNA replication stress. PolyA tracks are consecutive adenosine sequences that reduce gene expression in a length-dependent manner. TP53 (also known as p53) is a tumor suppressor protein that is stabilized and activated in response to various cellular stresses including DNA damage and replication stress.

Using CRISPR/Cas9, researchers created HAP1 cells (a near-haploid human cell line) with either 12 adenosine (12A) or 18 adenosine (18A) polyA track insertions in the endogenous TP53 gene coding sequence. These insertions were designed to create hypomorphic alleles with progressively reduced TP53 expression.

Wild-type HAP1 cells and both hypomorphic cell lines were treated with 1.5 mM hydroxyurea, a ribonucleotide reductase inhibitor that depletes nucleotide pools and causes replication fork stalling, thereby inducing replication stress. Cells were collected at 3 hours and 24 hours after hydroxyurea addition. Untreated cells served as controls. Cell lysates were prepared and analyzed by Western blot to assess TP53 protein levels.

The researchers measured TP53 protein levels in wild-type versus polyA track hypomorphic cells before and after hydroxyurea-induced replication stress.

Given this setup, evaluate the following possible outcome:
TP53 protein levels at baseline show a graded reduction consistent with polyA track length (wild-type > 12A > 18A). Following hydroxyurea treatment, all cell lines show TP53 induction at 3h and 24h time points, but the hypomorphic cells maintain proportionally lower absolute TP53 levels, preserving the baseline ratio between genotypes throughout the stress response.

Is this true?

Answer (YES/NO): NO